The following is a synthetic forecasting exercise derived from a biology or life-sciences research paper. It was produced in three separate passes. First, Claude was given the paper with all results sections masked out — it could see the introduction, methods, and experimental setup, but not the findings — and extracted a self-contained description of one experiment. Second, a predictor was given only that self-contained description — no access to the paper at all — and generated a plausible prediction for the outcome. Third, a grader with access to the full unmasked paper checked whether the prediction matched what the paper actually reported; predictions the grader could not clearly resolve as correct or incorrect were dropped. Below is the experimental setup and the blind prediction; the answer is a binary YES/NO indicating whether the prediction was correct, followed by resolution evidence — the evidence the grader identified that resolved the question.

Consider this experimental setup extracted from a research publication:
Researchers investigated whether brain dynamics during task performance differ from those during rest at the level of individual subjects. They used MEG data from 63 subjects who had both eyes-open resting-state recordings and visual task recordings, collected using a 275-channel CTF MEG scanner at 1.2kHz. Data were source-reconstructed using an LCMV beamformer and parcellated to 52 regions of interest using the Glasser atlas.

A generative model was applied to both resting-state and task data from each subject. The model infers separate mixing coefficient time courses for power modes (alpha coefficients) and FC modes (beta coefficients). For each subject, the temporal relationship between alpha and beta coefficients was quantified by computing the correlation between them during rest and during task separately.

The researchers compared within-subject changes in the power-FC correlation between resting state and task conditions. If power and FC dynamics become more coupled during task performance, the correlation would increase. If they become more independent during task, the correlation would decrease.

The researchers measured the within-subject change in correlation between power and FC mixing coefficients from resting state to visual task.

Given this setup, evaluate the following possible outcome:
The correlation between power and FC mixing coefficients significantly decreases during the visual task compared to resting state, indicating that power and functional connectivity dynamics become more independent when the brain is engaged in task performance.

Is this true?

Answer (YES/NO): NO